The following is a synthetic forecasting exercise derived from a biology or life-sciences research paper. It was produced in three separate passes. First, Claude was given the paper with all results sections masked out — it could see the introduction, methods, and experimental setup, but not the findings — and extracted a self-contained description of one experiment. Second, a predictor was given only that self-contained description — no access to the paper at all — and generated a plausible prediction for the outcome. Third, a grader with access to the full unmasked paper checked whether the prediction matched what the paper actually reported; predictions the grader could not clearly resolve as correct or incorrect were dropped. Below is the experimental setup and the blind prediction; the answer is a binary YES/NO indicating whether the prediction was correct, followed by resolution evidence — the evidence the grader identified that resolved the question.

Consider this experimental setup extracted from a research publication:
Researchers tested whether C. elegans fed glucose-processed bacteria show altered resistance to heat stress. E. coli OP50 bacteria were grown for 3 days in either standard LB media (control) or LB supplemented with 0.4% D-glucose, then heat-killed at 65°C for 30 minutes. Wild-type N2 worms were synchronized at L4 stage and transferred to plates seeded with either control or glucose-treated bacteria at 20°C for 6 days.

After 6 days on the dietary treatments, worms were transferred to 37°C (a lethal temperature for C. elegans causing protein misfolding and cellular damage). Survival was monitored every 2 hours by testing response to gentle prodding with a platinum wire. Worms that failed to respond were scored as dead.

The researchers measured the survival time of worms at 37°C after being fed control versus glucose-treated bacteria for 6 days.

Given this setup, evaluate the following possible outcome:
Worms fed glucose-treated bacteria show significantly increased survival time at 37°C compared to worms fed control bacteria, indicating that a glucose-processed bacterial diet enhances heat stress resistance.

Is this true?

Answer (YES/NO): NO